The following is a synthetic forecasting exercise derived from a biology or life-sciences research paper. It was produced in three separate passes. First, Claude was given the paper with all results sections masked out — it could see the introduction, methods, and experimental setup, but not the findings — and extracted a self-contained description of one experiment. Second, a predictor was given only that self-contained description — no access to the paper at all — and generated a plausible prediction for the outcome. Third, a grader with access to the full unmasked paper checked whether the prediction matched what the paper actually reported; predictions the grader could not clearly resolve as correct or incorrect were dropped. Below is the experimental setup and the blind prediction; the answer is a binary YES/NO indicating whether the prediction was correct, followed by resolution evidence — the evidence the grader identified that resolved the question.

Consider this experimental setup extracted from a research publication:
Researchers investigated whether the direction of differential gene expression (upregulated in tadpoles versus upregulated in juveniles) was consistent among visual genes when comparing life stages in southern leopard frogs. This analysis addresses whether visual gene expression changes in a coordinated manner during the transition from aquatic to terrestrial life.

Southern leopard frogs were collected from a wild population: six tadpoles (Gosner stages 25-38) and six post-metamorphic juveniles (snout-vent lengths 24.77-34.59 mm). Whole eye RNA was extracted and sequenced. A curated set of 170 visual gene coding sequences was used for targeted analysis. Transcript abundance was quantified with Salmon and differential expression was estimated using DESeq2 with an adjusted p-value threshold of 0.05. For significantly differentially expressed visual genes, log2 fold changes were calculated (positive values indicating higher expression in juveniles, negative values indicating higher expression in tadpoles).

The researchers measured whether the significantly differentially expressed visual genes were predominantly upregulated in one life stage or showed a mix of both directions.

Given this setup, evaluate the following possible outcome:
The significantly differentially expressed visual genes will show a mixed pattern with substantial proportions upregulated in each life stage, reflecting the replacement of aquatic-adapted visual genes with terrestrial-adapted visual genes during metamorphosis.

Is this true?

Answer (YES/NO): YES